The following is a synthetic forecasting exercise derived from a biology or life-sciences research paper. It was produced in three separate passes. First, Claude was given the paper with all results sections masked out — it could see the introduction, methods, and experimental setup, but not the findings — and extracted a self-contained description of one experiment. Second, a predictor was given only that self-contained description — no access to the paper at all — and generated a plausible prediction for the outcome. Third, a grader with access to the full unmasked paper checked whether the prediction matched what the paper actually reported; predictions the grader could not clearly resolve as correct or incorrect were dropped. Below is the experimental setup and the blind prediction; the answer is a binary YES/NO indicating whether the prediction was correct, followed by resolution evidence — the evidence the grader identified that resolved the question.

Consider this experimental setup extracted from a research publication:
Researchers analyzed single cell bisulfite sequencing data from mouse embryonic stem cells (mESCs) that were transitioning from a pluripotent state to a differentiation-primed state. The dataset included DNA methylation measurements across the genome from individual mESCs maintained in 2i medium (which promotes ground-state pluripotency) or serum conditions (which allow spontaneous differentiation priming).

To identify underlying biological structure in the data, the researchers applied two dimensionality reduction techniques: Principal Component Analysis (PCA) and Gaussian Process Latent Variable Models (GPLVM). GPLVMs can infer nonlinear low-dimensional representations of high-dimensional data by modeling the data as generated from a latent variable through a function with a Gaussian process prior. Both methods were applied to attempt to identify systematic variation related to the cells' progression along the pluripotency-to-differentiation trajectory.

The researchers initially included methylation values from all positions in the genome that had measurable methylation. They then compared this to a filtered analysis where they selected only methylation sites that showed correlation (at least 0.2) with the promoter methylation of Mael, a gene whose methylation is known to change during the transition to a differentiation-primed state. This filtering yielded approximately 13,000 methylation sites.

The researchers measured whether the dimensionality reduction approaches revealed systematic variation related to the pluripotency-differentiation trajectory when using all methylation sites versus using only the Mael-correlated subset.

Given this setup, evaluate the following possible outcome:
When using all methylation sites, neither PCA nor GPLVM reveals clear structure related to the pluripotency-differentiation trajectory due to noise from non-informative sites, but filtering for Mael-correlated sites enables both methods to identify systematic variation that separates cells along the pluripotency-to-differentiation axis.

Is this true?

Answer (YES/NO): NO